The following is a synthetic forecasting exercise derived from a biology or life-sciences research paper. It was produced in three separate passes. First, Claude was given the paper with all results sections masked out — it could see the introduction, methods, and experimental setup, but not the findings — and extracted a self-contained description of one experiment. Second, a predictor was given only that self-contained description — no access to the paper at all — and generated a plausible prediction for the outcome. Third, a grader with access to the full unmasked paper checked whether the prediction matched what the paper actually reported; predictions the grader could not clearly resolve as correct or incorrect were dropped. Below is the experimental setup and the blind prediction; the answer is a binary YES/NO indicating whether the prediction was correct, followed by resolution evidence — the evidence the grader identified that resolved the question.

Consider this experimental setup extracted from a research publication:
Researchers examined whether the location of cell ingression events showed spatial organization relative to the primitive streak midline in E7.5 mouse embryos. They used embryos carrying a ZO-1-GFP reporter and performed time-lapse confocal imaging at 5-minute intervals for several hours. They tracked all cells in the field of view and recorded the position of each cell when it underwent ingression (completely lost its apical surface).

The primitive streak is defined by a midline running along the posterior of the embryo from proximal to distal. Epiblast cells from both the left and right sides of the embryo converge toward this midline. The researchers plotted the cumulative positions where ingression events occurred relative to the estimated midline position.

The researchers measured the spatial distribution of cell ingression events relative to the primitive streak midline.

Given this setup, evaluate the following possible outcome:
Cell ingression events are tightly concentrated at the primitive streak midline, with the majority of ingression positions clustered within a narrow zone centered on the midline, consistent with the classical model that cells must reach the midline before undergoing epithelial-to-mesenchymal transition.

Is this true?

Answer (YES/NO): YES